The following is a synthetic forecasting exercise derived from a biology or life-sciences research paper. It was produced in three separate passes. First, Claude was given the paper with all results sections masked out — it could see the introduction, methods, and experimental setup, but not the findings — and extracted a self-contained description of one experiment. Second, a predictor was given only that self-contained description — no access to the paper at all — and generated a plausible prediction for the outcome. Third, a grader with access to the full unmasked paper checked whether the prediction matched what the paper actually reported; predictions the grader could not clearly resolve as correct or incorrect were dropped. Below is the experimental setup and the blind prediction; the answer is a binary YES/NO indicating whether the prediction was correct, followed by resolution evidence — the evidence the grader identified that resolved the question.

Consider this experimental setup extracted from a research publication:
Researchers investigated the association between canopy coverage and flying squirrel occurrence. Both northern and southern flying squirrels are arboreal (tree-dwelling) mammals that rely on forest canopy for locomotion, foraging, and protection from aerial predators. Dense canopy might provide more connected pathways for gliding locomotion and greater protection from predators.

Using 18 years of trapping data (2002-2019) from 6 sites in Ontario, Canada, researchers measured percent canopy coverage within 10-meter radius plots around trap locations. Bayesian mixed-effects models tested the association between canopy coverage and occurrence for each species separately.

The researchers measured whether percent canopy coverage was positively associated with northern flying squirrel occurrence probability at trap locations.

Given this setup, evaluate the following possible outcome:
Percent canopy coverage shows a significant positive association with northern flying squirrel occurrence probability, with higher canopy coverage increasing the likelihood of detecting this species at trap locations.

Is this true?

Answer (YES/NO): NO